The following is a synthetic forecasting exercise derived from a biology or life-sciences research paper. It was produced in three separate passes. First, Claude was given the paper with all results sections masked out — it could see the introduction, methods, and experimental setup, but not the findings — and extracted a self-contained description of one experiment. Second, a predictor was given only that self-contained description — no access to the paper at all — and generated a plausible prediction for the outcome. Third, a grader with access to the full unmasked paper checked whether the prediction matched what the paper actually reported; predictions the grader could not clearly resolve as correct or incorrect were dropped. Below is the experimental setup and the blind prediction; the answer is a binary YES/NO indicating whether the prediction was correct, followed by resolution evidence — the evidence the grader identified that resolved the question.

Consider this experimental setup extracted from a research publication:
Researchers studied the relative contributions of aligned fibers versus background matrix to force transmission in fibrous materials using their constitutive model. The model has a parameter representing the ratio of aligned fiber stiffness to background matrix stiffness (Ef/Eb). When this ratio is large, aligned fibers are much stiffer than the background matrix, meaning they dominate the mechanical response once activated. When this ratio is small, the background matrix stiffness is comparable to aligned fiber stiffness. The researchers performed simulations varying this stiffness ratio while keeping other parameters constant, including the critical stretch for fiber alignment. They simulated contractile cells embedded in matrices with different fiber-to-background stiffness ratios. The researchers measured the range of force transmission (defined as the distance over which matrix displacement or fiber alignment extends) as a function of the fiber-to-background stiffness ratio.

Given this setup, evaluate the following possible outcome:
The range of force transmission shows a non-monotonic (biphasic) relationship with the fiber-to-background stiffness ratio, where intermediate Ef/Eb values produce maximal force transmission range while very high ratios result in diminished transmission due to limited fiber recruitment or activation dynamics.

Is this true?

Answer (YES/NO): NO